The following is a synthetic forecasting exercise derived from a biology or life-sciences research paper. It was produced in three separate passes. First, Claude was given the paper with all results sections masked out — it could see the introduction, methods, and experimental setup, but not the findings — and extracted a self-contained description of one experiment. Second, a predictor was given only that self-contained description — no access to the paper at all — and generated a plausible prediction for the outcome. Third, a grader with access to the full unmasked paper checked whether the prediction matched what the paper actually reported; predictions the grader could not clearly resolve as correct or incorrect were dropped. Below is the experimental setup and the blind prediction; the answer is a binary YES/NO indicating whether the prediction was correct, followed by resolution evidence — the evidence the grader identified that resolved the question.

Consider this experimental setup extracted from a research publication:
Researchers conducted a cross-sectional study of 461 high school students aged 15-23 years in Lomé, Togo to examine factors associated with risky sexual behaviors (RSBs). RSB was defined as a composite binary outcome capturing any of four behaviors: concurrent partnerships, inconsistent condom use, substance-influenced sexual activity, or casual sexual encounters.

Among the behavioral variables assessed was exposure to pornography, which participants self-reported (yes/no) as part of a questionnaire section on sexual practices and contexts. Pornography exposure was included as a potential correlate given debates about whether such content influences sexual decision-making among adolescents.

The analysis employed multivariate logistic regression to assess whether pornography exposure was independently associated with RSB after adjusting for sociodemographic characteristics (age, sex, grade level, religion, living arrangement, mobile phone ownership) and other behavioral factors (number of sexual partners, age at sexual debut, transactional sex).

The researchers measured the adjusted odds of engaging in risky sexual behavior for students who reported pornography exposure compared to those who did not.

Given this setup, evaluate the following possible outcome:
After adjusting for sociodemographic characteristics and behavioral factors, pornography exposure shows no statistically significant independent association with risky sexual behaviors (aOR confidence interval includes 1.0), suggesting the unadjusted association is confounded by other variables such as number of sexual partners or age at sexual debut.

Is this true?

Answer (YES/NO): NO